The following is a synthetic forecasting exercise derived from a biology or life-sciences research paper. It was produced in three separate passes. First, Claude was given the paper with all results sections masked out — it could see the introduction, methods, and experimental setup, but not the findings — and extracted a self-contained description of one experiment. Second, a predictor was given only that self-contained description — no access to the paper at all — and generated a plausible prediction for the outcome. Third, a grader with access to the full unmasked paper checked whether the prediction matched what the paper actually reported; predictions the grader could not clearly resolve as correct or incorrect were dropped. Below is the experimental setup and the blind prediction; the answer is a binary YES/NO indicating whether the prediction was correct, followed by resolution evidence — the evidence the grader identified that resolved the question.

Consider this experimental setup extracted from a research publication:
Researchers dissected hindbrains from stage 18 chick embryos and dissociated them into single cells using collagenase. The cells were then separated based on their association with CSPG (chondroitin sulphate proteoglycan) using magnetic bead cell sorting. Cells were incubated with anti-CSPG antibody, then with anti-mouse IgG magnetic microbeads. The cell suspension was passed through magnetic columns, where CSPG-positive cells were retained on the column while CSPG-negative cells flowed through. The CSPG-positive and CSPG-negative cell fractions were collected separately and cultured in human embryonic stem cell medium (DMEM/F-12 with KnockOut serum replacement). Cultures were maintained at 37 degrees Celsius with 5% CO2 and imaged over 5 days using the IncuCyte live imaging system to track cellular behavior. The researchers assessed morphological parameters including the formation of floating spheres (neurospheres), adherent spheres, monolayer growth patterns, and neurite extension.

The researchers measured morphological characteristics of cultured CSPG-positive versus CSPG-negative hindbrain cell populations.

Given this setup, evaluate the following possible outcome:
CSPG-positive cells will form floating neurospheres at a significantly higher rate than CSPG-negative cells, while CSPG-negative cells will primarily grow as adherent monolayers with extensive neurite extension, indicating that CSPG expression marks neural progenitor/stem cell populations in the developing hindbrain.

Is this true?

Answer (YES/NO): YES